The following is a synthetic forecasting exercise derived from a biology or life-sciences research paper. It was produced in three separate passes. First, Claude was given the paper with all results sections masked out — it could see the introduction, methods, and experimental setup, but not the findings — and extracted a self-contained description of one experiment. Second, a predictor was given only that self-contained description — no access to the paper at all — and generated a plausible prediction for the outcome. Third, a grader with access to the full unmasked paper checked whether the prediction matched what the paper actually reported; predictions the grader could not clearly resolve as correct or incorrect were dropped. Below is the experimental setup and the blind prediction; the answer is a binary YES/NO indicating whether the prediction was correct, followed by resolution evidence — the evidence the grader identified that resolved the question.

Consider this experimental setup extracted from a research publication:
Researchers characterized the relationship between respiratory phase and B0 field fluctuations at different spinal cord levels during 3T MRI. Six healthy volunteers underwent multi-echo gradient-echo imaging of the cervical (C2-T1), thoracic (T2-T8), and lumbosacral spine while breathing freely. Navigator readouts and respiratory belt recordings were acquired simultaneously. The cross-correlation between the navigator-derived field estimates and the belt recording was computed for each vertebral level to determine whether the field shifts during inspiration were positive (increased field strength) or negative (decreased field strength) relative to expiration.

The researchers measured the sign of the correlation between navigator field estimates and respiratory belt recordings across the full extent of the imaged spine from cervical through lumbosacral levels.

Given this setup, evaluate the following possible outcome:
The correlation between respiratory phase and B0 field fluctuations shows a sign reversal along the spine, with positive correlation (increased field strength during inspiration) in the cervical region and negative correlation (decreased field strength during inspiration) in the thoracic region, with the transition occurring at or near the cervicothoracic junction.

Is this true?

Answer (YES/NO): NO